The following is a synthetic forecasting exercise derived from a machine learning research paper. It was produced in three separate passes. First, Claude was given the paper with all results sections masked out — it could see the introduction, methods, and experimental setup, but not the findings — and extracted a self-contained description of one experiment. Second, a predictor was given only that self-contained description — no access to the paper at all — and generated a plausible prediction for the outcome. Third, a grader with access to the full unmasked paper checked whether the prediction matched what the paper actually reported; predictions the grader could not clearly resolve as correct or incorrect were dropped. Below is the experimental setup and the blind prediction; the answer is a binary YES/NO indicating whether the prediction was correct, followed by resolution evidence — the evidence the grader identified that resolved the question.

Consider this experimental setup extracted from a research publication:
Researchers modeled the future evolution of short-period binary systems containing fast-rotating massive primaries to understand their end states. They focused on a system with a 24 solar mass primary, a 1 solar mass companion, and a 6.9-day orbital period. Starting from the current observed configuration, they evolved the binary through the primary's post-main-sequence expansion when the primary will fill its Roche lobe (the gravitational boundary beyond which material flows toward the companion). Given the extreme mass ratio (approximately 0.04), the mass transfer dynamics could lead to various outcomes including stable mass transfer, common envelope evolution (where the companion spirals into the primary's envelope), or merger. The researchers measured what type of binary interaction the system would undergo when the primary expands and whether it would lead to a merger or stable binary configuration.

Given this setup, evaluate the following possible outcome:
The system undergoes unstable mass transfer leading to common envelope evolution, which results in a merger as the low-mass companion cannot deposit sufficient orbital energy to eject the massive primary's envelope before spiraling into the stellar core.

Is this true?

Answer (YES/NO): YES